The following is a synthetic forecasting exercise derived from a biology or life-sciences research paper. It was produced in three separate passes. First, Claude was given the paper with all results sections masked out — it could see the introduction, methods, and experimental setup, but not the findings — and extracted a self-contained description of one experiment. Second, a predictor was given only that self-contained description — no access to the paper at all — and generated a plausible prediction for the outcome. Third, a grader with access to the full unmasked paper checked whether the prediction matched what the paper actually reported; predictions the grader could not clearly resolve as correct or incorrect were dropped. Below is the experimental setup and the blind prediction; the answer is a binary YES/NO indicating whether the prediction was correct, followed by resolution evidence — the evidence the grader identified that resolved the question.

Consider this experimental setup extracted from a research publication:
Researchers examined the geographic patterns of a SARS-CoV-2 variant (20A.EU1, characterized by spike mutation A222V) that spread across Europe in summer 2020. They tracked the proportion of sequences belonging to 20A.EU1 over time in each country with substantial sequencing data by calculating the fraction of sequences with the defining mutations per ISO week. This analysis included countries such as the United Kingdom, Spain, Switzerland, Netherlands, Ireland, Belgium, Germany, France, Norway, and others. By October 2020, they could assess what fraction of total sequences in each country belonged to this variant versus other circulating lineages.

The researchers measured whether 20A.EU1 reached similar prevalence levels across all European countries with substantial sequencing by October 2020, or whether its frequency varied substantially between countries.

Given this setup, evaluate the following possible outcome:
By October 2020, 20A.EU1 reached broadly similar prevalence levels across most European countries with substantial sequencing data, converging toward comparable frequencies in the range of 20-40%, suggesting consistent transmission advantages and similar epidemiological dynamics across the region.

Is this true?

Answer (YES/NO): NO